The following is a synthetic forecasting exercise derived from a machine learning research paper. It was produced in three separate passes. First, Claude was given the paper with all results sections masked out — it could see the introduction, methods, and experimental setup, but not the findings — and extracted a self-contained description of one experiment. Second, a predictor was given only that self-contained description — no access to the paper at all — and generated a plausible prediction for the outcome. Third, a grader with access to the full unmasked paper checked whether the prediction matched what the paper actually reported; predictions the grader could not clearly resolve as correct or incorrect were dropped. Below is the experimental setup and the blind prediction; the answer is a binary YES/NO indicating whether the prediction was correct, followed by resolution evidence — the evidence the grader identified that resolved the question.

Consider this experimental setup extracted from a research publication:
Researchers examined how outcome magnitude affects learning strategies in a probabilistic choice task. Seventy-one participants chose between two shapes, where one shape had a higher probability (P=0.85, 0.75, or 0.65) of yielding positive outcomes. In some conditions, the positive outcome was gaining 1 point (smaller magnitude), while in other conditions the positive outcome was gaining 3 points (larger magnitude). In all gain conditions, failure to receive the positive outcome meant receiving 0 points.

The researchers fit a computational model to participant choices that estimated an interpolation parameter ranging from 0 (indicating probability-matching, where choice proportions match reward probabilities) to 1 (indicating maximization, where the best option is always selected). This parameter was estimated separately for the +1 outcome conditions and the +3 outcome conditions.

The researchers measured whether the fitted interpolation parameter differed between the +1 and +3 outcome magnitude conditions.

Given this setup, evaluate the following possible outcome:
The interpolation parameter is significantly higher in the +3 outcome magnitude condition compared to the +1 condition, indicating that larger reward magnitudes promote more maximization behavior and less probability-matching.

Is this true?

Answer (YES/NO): NO